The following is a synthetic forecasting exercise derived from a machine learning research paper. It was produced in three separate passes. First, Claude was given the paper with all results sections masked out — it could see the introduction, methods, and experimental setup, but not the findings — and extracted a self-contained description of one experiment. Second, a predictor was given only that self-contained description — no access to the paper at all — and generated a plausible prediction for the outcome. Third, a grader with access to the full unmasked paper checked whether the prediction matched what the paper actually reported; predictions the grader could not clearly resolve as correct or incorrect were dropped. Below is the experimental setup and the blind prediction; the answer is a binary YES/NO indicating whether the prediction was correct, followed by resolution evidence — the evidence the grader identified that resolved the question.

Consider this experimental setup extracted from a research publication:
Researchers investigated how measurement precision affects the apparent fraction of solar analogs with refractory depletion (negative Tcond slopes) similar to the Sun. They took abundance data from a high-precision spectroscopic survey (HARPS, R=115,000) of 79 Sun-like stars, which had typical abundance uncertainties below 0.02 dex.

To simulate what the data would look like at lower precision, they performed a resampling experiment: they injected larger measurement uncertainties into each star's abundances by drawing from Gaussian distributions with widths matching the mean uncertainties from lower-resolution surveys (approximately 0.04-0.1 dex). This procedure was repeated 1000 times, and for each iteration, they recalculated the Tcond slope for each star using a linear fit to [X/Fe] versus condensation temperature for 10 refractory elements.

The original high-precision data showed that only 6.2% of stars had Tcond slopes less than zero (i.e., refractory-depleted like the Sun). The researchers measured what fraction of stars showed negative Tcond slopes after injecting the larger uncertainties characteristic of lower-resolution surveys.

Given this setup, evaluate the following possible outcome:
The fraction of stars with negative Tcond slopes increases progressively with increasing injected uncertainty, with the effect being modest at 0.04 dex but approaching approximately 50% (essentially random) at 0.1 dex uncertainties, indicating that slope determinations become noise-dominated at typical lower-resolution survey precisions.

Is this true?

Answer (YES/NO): NO